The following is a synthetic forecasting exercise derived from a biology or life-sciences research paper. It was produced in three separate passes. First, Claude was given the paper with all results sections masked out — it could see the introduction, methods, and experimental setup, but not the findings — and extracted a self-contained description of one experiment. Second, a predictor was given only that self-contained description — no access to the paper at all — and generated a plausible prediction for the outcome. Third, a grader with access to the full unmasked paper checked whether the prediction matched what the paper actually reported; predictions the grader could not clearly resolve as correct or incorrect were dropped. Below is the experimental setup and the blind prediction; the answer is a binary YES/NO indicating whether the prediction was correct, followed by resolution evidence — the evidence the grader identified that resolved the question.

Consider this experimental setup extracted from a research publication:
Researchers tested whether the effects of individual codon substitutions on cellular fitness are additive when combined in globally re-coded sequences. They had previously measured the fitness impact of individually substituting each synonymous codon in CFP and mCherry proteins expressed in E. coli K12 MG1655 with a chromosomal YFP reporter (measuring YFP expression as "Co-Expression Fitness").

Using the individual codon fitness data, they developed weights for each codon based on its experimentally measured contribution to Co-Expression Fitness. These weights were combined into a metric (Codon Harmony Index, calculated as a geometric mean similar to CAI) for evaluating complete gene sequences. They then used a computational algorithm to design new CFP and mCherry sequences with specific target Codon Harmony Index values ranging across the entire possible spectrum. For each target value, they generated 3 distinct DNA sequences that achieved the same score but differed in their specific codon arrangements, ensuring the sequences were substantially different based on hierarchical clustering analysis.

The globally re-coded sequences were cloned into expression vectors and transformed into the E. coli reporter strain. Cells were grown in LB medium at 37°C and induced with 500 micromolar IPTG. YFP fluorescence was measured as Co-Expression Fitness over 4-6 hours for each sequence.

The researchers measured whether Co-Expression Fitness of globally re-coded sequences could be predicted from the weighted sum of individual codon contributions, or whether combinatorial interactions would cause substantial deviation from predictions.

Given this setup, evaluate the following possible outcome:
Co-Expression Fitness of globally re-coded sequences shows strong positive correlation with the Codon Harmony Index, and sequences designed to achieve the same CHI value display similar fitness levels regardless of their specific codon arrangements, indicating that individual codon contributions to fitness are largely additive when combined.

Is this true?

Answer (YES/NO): YES